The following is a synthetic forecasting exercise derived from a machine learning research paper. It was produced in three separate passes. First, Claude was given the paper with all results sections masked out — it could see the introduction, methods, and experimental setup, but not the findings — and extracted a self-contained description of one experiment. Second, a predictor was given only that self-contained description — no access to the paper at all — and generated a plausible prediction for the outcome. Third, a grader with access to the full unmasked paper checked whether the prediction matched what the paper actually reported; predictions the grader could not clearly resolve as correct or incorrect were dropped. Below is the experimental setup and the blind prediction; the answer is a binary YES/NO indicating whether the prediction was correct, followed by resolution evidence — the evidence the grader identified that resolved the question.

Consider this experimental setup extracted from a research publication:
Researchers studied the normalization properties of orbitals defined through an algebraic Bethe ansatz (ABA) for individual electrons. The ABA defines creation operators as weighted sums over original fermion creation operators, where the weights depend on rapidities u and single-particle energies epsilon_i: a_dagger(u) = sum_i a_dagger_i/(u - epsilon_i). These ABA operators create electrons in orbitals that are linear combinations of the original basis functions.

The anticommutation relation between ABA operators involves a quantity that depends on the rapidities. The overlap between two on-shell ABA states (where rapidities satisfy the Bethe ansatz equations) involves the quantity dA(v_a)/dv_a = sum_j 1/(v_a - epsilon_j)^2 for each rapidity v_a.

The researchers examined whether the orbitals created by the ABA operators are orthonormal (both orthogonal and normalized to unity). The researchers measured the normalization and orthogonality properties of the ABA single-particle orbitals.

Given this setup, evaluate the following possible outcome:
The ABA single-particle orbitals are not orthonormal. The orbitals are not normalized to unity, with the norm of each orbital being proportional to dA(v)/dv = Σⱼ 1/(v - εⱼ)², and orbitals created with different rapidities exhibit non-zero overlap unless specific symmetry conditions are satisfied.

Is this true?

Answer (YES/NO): NO